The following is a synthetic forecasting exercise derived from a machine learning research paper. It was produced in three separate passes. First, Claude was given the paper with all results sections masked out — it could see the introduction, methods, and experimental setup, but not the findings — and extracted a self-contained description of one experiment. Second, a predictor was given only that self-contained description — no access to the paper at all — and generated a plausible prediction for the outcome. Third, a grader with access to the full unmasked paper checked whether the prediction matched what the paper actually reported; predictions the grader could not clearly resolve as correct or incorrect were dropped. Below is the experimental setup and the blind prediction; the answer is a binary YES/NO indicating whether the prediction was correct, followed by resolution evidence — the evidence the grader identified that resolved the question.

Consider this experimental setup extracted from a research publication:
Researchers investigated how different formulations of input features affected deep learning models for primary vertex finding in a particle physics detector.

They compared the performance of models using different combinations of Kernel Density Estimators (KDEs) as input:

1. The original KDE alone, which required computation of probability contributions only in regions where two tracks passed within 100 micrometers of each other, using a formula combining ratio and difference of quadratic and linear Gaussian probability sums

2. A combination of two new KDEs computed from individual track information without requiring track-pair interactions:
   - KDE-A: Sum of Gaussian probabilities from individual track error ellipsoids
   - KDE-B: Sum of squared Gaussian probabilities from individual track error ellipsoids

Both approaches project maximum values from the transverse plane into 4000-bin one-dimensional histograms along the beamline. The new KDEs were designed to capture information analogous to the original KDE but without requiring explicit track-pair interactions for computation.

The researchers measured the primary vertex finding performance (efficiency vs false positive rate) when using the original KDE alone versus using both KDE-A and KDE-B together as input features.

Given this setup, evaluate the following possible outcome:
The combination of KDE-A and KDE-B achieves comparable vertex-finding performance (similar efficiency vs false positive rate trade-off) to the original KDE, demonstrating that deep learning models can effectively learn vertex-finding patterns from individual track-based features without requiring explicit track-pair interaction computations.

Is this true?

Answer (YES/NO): NO